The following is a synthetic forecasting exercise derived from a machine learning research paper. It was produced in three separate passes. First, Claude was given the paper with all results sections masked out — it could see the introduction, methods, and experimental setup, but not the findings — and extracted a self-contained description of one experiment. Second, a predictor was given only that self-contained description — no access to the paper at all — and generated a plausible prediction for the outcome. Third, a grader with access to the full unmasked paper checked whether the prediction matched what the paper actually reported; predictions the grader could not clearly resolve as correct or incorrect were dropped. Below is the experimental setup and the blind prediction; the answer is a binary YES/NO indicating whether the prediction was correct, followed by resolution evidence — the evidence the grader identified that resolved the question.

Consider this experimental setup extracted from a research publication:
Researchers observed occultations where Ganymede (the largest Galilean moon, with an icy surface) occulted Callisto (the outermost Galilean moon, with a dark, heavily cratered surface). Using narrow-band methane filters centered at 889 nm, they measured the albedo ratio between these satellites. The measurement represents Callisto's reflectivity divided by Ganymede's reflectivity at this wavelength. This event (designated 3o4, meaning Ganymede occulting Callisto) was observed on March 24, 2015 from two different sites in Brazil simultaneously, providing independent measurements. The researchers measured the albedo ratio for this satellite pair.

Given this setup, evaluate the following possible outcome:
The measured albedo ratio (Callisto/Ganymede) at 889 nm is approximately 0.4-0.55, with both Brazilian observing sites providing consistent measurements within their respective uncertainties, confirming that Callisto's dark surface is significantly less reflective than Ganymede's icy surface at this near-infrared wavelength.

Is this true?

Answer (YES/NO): YES